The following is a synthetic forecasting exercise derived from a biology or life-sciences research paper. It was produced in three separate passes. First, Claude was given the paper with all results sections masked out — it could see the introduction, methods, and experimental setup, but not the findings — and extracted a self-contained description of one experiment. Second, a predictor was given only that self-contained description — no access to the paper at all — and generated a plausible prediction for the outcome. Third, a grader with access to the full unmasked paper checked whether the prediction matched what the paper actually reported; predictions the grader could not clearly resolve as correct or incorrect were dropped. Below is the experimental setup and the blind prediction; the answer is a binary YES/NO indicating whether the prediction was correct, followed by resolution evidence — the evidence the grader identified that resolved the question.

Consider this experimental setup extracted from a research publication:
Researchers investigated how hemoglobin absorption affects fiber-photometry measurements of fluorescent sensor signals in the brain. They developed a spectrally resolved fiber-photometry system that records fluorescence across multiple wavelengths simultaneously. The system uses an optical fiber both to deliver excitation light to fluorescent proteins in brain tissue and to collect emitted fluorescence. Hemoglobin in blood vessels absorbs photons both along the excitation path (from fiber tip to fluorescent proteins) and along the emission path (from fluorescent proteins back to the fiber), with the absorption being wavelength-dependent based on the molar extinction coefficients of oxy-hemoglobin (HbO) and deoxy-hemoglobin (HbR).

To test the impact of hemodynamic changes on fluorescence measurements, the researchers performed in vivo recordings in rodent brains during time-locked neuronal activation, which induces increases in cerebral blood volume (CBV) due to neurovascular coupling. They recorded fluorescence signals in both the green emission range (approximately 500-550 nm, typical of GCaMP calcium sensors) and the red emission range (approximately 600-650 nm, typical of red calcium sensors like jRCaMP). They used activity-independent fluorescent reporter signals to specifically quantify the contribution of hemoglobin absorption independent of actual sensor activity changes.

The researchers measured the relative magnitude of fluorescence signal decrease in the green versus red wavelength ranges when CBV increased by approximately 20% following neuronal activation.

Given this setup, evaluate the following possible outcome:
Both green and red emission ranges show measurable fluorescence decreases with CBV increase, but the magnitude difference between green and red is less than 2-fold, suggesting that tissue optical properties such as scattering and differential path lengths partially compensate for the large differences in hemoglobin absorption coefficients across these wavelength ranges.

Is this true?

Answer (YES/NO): YES